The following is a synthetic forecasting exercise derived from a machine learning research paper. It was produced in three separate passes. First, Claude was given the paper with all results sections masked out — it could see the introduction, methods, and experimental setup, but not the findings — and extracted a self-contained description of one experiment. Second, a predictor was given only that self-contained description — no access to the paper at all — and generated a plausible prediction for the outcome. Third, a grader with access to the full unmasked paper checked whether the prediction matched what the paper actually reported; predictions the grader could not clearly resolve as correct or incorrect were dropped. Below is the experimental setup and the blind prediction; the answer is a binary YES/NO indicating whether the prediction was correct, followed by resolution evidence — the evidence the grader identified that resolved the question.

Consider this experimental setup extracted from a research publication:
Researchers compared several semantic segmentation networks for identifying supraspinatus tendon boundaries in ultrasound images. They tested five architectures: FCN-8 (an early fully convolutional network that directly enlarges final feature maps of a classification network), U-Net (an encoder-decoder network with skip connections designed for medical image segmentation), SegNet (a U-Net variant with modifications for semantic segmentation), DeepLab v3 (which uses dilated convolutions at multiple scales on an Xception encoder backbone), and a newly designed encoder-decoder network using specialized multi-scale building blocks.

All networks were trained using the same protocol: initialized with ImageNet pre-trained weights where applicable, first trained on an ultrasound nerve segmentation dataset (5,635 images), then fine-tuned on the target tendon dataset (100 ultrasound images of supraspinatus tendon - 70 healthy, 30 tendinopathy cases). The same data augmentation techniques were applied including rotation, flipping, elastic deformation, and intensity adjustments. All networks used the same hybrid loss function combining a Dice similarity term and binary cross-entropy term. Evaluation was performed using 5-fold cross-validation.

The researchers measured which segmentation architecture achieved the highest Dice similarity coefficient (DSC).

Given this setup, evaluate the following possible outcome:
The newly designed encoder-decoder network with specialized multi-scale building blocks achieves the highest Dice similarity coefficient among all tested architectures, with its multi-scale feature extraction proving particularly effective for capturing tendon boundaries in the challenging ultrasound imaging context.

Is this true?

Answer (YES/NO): YES